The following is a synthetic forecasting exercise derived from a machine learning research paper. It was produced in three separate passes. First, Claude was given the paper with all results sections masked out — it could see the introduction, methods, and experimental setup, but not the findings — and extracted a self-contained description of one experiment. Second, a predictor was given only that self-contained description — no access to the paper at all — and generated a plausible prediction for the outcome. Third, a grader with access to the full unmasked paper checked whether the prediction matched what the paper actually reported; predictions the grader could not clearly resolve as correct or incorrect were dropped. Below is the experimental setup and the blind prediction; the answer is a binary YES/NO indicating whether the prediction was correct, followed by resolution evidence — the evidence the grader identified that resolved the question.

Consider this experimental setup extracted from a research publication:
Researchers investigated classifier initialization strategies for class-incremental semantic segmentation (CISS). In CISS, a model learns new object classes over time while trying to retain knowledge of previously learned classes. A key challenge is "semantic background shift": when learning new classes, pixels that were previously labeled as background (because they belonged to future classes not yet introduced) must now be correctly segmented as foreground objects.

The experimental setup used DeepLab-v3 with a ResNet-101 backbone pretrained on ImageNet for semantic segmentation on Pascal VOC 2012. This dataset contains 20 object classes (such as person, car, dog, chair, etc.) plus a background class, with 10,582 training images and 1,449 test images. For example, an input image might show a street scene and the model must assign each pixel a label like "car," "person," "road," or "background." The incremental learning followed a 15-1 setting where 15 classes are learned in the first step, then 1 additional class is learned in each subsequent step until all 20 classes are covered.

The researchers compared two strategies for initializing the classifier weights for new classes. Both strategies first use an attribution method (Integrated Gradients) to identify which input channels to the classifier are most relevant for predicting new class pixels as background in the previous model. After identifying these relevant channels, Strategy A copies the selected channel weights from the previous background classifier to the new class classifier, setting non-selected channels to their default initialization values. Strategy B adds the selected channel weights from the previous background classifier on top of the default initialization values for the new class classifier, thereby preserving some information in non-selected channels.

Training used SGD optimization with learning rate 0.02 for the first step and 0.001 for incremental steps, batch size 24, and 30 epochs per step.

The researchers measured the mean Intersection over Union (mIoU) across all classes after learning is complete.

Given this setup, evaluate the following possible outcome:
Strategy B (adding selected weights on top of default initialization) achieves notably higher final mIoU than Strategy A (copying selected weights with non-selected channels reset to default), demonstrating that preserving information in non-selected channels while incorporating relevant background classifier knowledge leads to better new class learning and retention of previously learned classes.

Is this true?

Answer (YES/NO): YES